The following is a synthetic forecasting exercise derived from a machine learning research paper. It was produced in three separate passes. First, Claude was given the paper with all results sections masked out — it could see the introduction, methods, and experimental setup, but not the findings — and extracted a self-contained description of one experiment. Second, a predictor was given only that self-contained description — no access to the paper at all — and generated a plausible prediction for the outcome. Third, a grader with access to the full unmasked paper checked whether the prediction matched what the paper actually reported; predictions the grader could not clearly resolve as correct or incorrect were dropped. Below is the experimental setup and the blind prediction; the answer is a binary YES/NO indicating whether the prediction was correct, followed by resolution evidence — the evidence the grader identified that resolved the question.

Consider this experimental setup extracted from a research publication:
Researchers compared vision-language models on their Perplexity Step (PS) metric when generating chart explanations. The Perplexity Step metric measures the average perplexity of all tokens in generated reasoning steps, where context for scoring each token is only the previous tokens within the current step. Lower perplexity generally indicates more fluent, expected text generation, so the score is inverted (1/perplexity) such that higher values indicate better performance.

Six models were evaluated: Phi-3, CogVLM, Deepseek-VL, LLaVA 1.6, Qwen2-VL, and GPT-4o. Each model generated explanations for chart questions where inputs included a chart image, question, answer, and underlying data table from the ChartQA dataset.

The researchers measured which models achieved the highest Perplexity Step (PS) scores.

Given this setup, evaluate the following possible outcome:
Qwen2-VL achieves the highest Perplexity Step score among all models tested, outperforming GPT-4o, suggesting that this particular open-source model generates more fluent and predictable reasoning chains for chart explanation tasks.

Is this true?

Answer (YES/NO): NO